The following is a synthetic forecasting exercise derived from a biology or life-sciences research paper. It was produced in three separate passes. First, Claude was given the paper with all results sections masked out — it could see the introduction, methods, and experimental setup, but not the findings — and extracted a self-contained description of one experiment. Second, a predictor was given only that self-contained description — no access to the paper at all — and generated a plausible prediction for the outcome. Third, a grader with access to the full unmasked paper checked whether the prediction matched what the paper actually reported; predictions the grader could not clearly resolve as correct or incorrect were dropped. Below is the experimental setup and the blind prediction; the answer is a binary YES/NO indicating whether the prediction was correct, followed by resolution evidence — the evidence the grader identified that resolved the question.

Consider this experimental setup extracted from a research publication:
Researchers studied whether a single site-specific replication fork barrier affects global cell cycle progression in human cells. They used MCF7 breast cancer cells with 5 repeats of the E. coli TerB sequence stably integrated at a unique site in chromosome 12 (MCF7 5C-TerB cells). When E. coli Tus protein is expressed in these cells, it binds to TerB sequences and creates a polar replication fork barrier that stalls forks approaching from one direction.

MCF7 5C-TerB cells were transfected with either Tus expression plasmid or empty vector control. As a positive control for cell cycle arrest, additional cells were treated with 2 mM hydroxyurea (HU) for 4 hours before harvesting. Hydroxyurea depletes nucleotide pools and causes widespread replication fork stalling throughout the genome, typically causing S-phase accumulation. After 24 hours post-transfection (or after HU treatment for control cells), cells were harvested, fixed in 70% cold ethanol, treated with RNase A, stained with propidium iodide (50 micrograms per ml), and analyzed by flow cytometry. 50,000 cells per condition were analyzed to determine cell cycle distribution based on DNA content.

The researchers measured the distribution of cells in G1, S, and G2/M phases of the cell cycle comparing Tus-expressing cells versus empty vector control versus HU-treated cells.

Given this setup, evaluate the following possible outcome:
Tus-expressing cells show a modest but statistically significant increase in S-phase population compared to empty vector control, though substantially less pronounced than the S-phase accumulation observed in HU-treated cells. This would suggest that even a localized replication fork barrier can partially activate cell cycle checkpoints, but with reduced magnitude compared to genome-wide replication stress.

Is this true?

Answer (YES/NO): NO